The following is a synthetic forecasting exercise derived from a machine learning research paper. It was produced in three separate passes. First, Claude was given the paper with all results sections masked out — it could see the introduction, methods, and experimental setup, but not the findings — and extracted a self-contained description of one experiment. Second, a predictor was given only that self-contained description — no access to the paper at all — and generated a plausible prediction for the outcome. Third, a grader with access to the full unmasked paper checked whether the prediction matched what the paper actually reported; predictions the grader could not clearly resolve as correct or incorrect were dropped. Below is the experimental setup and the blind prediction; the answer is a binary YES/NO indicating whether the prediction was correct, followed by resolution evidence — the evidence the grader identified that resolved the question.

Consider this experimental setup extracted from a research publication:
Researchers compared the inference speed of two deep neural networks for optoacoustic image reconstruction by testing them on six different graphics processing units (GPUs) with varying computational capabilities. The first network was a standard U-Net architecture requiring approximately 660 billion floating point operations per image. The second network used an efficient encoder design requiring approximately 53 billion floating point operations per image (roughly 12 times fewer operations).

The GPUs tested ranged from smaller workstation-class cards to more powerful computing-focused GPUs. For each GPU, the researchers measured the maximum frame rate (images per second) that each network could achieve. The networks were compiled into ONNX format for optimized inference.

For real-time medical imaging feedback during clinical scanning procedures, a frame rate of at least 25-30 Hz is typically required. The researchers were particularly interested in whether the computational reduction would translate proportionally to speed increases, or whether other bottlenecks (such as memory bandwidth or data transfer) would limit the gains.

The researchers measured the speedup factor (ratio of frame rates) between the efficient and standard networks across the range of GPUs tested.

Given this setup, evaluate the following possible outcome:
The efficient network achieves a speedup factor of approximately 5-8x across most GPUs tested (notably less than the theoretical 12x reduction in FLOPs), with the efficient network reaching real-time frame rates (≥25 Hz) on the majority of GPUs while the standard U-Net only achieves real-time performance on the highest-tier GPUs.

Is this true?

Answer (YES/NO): NO